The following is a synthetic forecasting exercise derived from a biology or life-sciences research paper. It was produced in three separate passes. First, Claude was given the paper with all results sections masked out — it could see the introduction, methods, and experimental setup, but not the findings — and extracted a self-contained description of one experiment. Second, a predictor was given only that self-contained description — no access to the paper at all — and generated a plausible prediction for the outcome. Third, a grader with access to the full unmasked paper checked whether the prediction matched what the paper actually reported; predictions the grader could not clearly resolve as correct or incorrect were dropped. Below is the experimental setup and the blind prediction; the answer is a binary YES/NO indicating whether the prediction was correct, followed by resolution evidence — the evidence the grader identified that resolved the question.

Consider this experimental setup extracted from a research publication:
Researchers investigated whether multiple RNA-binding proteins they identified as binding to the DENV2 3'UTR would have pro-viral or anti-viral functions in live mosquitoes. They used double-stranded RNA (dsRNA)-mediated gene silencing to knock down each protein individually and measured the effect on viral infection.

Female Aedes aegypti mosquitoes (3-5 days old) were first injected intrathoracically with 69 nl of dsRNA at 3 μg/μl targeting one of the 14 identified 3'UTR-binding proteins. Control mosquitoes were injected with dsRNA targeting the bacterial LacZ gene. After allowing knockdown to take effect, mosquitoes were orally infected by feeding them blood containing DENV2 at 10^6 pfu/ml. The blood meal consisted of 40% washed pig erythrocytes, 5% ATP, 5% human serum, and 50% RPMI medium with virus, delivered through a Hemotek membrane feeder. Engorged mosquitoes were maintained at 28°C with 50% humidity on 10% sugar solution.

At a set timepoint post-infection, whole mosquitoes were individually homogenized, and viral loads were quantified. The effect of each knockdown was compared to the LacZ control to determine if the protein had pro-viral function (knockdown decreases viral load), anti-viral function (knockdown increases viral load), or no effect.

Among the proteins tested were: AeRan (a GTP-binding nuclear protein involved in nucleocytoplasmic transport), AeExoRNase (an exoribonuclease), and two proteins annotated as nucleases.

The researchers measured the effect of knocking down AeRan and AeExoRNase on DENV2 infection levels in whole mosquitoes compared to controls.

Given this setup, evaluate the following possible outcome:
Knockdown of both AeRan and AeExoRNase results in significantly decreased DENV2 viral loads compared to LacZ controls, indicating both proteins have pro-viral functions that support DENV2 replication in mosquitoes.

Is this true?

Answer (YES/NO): NO